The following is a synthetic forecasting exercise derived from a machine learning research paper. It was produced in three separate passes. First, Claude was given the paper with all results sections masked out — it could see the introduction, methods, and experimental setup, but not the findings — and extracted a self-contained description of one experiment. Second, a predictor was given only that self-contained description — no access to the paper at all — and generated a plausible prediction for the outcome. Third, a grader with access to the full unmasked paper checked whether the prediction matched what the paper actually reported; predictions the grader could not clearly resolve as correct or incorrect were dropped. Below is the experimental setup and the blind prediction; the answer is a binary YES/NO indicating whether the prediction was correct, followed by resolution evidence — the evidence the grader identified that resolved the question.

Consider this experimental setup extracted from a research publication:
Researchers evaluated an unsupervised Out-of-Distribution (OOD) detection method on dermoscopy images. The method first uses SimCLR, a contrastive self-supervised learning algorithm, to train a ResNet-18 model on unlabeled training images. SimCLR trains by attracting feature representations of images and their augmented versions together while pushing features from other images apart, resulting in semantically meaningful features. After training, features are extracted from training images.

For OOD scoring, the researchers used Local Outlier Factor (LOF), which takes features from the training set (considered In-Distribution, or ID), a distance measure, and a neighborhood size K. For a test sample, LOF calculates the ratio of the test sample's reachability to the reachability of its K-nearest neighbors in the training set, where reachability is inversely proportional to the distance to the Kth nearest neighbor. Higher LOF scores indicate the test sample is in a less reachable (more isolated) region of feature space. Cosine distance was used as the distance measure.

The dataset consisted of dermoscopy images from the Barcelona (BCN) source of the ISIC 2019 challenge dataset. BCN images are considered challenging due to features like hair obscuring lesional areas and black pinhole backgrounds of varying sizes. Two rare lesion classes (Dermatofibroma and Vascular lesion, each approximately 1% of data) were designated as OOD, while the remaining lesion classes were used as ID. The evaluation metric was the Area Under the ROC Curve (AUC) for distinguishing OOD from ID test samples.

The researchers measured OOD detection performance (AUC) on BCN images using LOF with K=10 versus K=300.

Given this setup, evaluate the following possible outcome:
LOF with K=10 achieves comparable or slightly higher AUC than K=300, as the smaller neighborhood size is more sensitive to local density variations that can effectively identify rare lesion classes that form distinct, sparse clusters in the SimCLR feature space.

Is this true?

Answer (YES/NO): NO